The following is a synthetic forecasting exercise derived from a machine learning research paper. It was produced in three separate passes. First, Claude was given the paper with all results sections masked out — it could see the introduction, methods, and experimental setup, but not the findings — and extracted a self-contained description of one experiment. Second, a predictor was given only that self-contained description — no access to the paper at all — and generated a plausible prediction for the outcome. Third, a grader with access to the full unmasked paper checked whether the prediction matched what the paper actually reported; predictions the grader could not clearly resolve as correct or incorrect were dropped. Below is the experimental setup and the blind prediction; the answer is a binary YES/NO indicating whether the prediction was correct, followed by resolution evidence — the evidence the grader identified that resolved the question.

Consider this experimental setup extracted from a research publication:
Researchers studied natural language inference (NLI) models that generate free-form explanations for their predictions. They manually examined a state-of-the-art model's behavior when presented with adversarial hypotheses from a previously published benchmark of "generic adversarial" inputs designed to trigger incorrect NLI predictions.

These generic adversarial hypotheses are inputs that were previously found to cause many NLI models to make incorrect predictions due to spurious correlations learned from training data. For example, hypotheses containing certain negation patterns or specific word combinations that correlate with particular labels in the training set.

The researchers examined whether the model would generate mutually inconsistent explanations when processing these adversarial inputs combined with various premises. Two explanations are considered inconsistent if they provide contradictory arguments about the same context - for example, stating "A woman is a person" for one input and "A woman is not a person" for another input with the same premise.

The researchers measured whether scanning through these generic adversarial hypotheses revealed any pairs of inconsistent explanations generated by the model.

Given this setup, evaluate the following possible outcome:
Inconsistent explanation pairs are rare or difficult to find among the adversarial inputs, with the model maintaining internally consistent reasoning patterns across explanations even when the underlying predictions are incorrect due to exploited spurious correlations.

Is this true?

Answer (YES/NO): YES